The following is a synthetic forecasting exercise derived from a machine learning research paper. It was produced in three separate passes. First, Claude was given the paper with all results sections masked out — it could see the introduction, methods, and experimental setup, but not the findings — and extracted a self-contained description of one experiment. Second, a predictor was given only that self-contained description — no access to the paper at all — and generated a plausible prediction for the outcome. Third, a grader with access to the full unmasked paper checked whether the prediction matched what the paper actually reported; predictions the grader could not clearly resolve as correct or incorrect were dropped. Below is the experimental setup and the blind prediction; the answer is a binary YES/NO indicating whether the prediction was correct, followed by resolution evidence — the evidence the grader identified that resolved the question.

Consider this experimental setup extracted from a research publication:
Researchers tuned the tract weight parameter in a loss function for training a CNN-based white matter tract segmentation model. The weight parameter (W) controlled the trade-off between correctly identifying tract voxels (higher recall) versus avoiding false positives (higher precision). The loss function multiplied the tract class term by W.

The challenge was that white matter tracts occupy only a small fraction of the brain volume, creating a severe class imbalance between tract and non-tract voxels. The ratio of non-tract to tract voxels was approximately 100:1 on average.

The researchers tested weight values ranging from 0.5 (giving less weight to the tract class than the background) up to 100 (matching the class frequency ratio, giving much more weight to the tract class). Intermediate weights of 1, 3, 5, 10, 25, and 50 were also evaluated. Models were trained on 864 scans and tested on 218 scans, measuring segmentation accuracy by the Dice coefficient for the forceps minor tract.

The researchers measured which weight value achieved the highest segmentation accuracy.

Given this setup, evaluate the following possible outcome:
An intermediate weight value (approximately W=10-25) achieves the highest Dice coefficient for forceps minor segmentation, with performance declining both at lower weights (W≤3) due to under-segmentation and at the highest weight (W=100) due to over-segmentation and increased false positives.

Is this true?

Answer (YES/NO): NO